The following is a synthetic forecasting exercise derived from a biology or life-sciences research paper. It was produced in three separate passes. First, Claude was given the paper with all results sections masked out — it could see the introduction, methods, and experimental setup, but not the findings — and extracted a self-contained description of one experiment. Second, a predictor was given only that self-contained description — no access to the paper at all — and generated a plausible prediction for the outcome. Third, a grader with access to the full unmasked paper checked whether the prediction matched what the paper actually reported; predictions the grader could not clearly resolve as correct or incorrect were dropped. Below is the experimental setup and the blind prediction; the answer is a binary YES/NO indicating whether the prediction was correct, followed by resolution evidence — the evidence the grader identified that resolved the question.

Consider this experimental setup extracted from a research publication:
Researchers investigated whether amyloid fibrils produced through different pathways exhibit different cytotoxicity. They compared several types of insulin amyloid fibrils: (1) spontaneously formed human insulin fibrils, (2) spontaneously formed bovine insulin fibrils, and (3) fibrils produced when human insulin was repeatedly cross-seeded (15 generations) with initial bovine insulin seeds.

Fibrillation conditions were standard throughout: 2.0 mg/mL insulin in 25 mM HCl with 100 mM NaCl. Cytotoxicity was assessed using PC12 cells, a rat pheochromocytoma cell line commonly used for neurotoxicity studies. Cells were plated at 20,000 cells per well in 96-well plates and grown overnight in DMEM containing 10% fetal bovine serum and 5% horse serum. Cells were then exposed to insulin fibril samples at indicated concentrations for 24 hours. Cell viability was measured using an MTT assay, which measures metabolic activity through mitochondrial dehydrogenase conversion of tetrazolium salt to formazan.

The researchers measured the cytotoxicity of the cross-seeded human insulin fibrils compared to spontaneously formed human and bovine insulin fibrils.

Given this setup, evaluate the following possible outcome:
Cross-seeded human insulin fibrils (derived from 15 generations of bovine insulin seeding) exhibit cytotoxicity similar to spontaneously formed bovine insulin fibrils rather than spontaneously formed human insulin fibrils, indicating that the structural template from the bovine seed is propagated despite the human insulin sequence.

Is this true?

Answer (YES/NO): NO